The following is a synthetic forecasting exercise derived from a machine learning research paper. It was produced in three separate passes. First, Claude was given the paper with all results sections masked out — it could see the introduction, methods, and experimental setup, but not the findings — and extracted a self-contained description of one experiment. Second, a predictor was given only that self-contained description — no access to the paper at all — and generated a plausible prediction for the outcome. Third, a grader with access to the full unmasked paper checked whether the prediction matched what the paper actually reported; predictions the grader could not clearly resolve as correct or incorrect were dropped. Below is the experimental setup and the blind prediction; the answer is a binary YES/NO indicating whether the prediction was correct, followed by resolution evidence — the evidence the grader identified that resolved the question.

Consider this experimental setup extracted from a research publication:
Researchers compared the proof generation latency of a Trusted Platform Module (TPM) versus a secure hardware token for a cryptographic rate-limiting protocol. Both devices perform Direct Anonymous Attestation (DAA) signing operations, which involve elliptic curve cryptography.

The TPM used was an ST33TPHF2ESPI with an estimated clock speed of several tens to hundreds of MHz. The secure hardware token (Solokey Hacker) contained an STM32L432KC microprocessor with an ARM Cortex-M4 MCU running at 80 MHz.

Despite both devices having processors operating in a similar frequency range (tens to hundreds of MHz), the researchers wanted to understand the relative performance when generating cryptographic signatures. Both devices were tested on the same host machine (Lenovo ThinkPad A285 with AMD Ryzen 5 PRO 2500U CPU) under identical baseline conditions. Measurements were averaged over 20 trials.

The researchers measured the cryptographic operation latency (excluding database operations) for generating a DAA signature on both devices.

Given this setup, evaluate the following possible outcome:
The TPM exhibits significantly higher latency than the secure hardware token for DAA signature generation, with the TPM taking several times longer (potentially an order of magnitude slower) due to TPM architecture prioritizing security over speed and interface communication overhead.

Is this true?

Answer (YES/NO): NO